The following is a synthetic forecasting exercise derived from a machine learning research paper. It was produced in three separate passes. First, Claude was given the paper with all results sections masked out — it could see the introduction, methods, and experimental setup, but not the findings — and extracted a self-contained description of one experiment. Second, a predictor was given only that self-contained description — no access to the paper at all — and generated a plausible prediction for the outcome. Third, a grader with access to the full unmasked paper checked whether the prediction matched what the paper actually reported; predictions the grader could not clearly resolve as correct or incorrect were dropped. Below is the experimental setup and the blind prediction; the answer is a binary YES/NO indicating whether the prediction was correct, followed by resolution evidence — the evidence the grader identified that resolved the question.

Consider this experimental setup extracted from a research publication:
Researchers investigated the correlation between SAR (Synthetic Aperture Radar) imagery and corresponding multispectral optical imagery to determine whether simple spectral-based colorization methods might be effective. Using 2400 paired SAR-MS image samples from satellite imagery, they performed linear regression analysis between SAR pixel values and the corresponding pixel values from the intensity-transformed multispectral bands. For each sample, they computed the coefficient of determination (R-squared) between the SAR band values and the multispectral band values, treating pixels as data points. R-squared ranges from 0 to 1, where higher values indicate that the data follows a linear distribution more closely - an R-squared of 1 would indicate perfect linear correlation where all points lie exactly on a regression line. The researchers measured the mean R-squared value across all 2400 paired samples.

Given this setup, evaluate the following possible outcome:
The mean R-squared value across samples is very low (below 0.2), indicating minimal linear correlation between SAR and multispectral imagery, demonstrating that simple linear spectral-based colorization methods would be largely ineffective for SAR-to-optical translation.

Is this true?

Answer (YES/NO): NO